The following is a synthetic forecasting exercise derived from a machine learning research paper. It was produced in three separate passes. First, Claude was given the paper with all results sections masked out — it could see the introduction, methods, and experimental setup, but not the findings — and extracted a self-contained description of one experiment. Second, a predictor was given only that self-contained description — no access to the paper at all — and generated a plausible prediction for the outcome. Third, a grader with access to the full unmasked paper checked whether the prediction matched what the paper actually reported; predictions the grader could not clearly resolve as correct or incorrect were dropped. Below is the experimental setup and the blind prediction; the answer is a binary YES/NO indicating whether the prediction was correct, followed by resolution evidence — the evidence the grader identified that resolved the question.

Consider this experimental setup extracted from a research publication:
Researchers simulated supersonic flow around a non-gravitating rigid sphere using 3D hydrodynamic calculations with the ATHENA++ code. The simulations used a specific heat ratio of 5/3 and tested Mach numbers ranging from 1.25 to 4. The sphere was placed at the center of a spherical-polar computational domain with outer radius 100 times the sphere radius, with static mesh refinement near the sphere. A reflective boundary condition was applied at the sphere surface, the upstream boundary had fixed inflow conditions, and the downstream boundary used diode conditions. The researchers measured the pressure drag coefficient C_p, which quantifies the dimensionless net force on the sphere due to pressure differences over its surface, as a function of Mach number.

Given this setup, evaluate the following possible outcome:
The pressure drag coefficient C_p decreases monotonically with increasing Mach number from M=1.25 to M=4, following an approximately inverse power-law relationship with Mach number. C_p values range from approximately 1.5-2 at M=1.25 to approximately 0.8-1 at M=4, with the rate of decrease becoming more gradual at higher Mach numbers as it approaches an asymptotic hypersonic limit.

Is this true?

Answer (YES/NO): NO